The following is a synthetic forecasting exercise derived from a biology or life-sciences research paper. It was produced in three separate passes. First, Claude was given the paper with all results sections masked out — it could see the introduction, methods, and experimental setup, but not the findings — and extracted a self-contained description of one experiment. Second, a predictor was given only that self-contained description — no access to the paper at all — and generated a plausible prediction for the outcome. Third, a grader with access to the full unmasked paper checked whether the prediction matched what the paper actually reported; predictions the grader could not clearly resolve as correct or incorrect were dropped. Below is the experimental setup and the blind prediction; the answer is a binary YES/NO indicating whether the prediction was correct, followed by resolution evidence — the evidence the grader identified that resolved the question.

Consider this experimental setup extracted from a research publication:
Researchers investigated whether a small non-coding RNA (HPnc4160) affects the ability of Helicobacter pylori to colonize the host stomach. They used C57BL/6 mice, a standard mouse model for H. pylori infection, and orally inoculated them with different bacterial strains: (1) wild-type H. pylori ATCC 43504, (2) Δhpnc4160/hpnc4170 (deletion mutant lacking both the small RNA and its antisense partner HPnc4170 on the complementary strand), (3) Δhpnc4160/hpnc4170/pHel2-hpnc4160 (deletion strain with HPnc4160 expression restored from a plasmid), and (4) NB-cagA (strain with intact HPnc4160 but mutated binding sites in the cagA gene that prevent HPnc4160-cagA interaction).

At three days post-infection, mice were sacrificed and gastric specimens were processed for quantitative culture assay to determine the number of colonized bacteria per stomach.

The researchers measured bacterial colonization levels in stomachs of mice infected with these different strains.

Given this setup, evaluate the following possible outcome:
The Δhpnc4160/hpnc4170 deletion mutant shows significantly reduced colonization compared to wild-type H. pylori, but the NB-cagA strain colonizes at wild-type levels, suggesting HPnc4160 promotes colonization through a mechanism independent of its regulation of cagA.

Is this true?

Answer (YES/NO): NO